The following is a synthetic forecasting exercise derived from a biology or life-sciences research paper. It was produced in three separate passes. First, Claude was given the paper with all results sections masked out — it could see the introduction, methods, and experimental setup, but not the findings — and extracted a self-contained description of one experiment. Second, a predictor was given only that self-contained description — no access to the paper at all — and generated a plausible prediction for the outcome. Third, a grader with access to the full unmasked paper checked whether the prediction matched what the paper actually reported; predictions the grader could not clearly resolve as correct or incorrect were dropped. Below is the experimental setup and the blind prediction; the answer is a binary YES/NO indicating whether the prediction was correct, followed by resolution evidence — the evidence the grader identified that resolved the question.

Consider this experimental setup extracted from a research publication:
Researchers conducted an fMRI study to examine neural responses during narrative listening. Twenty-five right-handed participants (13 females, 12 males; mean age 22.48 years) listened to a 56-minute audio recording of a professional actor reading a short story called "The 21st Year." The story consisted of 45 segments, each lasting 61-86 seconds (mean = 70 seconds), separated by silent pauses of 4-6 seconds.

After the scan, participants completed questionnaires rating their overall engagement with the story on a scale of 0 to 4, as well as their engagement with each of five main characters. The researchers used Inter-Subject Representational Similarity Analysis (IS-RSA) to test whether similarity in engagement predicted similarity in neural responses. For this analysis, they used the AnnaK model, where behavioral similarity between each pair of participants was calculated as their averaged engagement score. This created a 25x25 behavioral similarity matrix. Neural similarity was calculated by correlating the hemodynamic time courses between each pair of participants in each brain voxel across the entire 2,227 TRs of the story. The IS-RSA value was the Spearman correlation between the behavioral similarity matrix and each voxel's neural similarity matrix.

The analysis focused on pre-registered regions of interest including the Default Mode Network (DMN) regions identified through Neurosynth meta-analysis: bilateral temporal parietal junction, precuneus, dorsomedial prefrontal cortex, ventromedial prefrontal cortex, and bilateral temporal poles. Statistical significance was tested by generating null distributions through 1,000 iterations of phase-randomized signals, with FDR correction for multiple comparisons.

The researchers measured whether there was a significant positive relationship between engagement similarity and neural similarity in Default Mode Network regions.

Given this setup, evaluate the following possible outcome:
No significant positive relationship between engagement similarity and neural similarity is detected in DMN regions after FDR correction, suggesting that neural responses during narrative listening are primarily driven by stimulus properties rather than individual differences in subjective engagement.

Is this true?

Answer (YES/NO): NO